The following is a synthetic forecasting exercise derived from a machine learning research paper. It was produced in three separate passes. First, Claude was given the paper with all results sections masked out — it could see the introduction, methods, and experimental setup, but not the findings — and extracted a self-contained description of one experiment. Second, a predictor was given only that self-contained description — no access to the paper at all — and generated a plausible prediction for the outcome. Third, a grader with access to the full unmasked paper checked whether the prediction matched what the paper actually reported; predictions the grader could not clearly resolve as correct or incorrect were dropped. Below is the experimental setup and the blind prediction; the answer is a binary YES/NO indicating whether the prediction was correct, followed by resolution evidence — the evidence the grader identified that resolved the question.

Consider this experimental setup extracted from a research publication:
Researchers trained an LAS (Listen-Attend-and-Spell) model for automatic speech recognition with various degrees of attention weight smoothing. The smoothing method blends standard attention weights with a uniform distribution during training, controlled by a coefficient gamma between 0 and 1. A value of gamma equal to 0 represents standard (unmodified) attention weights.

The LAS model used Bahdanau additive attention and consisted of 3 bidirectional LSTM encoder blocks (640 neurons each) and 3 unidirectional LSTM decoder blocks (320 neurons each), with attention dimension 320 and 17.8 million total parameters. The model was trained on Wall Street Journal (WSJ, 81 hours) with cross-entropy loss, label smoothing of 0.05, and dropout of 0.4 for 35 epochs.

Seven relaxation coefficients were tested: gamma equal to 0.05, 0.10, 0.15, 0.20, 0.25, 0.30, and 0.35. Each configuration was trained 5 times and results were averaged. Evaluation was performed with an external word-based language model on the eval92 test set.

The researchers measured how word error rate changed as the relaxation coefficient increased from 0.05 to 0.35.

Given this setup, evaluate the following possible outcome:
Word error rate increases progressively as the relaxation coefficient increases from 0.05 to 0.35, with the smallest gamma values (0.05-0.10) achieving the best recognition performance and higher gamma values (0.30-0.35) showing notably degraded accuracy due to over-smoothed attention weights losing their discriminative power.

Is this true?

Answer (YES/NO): NO